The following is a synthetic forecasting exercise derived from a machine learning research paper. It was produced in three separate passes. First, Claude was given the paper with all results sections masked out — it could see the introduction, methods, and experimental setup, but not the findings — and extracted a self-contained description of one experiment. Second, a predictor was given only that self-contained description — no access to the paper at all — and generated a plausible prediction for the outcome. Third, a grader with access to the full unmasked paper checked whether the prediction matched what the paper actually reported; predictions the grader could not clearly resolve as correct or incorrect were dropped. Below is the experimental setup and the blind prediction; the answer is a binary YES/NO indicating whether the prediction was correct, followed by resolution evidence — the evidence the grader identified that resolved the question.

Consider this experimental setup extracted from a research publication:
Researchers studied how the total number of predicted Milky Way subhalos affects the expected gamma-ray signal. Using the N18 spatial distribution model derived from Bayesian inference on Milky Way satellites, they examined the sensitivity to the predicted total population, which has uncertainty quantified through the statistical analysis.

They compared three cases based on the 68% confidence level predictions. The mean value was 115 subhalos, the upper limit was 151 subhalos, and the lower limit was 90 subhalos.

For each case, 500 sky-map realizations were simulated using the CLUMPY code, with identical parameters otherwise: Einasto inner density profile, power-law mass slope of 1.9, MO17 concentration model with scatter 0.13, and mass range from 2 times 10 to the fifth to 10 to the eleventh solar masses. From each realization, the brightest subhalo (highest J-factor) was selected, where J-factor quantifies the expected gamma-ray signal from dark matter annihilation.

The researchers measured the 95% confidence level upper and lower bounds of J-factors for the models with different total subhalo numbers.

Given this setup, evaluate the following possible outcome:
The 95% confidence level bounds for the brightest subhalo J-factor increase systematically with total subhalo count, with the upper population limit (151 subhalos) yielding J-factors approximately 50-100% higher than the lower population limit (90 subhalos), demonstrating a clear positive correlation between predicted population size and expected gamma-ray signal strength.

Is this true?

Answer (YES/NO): NO